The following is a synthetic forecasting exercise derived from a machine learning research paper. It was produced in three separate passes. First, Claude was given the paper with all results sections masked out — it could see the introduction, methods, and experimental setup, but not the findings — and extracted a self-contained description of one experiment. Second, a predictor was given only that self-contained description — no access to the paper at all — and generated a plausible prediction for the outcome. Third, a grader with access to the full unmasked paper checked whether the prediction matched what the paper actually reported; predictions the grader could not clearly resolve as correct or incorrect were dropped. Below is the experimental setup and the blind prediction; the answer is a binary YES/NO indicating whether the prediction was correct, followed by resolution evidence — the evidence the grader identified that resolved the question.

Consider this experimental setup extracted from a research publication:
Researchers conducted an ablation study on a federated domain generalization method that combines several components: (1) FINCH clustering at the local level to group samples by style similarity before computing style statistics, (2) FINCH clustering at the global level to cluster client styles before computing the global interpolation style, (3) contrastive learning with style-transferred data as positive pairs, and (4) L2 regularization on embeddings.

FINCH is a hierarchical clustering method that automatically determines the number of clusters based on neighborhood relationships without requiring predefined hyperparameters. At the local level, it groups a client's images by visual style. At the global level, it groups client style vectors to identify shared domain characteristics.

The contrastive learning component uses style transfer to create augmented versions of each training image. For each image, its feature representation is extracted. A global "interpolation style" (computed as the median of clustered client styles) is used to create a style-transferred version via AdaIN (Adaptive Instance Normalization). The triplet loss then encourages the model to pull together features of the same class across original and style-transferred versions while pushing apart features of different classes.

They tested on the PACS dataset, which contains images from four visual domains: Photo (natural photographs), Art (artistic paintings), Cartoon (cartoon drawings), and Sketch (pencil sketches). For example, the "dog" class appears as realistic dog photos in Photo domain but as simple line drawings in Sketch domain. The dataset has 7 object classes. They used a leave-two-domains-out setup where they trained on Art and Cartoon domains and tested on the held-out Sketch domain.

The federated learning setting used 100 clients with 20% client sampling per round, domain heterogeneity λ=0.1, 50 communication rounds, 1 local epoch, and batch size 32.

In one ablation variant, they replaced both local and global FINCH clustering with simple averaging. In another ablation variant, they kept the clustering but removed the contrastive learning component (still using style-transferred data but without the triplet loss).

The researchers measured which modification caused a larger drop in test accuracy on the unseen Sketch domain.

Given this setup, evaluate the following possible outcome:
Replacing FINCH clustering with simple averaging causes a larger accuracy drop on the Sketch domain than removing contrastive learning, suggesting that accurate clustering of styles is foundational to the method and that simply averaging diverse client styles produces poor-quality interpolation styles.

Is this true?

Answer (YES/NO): YES